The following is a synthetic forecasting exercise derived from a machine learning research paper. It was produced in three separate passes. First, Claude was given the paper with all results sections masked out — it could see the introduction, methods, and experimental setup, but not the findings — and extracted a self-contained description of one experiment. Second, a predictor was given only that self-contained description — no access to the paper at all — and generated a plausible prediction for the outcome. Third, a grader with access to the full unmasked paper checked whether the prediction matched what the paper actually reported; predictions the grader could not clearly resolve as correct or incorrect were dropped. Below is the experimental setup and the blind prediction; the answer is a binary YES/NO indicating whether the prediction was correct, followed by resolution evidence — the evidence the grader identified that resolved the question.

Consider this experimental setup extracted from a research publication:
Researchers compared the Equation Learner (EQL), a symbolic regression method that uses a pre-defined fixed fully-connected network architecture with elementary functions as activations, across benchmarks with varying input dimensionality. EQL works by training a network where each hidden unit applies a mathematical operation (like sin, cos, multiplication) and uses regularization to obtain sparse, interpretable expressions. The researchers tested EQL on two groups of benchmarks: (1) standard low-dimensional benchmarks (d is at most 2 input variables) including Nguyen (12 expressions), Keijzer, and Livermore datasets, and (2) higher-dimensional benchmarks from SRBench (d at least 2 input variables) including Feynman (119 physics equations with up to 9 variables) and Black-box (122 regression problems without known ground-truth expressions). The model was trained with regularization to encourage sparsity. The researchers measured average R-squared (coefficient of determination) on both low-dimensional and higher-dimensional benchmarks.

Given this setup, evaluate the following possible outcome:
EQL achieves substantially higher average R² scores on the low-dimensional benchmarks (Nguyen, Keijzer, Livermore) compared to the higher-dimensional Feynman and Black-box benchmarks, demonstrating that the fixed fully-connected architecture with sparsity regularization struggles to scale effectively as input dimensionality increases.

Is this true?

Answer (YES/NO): YES